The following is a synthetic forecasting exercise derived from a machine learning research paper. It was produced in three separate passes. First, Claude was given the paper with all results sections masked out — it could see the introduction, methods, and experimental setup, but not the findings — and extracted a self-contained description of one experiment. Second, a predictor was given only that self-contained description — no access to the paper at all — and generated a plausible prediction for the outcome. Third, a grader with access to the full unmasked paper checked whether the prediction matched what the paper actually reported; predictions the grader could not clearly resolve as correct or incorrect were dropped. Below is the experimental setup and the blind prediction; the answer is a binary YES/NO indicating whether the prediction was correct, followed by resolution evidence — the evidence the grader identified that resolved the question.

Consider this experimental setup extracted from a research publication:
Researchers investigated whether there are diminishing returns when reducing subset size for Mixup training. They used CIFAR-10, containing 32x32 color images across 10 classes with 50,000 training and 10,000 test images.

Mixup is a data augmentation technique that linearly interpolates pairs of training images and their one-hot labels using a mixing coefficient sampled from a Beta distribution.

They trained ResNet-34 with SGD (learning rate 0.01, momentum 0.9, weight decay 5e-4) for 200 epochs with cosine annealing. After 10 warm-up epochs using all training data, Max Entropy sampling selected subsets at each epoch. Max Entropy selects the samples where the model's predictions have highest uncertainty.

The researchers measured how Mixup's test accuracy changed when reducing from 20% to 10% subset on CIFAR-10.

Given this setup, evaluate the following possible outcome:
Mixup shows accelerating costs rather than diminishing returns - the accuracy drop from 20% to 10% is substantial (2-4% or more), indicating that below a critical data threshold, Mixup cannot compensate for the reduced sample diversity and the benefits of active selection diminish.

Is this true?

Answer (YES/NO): NO